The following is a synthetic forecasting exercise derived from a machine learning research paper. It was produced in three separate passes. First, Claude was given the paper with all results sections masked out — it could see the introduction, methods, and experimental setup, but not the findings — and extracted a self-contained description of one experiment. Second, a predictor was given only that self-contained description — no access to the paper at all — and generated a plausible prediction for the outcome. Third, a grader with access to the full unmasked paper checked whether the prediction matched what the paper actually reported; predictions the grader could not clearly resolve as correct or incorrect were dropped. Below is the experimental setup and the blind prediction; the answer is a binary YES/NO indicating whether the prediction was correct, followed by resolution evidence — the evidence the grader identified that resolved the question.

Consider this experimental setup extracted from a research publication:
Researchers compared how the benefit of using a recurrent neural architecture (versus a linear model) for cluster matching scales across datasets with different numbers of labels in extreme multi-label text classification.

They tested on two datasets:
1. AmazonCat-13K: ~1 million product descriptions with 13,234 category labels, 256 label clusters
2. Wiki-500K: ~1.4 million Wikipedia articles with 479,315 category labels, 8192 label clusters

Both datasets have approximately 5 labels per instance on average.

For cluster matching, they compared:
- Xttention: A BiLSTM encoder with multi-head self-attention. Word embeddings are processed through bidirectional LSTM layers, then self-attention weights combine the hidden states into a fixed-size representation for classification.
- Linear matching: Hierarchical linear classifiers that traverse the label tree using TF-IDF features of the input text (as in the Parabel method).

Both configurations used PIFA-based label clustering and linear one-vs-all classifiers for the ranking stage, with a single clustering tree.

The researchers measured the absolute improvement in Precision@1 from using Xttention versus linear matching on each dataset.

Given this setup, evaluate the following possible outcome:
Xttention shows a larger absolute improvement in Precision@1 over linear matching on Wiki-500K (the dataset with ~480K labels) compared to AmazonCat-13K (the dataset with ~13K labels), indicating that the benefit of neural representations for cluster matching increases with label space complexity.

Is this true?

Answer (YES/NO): YES